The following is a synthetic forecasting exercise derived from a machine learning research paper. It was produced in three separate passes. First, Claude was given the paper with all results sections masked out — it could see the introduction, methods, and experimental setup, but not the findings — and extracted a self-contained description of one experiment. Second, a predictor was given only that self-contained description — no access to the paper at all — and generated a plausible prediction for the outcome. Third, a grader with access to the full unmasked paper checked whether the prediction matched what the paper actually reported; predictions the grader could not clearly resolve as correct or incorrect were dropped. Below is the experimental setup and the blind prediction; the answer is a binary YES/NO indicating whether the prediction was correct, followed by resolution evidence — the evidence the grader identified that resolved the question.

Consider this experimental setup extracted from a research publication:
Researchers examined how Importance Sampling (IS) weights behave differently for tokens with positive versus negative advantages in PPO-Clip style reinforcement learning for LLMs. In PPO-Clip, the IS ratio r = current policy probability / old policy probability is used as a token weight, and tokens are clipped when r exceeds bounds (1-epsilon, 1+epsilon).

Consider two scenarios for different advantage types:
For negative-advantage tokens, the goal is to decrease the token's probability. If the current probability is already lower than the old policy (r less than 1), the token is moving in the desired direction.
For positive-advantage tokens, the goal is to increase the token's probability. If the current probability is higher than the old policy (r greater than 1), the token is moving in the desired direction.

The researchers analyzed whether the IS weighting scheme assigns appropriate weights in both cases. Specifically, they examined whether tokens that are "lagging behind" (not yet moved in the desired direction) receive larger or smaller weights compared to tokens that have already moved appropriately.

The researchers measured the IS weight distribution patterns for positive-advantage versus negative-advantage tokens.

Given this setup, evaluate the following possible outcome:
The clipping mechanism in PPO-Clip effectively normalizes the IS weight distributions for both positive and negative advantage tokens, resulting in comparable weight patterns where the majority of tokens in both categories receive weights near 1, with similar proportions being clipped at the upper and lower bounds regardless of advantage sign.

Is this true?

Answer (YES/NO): NO